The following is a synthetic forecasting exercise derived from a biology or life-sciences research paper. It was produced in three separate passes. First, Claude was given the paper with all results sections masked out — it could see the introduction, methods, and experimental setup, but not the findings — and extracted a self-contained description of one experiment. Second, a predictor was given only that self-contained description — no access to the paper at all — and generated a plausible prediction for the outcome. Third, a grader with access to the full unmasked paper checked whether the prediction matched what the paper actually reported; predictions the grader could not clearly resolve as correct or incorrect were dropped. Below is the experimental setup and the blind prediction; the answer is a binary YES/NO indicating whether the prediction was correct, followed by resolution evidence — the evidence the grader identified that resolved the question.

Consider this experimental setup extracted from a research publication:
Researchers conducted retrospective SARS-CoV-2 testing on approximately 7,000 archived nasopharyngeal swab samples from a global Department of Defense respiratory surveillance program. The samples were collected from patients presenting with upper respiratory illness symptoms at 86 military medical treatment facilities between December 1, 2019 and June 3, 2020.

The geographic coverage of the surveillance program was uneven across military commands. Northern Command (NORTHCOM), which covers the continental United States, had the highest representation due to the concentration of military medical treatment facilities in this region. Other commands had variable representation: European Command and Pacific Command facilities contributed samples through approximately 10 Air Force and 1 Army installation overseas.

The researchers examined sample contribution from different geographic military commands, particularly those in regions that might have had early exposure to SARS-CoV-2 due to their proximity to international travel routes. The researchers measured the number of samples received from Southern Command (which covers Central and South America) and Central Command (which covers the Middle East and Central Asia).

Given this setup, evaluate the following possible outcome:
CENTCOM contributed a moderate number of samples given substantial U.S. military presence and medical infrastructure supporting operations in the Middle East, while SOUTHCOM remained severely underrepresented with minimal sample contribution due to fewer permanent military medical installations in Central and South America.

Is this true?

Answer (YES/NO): NO